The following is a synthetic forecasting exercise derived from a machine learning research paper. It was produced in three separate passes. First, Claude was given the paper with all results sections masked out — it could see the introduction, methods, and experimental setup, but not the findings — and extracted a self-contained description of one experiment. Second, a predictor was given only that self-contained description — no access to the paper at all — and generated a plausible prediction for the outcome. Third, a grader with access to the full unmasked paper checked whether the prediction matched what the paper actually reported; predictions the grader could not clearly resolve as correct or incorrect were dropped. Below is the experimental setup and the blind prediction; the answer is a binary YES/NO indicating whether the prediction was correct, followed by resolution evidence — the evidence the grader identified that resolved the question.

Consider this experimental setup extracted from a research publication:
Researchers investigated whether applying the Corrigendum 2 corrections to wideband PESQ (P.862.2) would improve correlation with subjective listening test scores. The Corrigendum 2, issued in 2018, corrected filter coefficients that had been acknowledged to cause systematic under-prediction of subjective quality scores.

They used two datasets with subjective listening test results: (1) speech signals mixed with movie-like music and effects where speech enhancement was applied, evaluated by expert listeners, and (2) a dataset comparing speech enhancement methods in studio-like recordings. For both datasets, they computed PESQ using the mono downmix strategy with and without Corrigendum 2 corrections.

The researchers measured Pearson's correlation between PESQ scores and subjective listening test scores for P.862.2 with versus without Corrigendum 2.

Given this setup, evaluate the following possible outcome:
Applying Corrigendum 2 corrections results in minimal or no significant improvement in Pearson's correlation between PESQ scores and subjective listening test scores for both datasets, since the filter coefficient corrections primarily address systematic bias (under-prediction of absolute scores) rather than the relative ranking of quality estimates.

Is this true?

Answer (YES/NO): YES